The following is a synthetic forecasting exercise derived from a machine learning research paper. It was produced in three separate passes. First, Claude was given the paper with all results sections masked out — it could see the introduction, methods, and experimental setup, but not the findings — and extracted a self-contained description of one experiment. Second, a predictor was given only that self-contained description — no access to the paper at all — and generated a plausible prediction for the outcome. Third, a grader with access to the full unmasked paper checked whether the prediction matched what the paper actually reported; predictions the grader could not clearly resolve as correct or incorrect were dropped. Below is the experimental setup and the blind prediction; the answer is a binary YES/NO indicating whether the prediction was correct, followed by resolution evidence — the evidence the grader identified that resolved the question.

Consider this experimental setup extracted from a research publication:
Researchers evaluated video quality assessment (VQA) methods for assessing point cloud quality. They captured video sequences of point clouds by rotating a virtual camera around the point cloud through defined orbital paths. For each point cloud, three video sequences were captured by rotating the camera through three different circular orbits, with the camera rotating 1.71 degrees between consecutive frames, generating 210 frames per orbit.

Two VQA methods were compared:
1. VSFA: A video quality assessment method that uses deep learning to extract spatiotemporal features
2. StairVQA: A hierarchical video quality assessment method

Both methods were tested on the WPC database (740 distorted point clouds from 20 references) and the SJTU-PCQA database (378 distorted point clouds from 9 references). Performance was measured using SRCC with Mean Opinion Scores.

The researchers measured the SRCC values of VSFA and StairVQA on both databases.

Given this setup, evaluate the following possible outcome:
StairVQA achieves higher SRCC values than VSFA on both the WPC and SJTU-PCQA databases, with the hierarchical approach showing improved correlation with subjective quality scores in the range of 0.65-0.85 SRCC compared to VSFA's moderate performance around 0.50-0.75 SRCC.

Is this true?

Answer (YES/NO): YES